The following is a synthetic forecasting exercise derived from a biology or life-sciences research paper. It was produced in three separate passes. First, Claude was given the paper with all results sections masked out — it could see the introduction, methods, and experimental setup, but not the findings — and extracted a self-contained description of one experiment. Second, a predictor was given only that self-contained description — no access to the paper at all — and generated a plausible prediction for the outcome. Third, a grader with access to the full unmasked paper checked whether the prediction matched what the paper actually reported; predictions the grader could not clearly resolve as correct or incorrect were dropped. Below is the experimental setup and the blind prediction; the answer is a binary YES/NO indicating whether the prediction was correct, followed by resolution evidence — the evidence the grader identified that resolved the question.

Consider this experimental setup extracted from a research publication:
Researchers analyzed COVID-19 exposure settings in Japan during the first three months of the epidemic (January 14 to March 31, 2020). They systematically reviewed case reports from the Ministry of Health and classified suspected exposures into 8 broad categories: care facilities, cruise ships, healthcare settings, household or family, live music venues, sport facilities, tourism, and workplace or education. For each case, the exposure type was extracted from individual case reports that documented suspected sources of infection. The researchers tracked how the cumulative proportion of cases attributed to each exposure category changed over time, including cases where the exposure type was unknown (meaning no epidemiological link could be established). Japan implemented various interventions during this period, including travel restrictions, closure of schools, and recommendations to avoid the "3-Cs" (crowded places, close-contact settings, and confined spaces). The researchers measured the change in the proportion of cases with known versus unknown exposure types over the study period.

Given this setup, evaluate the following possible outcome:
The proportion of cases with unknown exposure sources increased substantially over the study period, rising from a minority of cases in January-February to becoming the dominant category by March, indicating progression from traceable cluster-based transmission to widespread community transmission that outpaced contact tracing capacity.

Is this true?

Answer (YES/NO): NO